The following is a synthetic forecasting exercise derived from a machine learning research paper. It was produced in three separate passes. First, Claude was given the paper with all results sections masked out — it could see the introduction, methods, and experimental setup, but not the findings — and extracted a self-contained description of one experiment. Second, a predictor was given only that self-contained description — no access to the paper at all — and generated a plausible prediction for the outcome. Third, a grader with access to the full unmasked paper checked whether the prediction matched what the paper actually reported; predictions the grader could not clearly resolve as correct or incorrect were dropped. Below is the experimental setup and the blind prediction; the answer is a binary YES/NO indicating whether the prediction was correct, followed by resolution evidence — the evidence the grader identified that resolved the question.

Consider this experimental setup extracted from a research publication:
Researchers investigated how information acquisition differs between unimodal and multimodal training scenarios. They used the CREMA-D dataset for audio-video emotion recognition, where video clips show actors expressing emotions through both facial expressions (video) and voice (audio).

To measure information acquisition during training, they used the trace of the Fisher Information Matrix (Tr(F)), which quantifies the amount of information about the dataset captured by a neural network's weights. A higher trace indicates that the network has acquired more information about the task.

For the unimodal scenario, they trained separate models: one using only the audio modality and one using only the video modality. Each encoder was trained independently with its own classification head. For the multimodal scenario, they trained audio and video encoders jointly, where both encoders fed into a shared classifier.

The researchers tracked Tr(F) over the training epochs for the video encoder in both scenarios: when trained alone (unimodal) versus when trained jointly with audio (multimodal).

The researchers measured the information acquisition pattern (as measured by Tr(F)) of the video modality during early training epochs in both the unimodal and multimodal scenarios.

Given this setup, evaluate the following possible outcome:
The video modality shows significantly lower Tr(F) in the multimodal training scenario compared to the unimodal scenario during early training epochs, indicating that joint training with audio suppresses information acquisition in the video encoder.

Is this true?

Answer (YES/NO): YES